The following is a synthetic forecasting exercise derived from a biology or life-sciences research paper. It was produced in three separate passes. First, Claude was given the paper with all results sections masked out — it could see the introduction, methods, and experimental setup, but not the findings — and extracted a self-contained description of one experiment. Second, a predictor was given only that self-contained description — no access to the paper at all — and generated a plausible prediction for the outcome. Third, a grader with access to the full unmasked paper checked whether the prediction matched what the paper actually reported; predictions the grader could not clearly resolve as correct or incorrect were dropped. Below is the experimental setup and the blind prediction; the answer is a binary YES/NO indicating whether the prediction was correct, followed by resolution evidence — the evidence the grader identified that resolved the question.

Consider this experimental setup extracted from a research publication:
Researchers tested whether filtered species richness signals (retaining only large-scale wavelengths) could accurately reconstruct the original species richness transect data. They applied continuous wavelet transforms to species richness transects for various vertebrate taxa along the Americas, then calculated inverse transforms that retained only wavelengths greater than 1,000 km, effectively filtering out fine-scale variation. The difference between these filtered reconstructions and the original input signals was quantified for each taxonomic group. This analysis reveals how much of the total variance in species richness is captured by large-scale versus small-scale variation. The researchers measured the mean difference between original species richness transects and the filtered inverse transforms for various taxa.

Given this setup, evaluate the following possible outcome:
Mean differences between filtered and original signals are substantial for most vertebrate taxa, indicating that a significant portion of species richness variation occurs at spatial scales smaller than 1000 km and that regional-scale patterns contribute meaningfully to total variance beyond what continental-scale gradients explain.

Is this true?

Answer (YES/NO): NO